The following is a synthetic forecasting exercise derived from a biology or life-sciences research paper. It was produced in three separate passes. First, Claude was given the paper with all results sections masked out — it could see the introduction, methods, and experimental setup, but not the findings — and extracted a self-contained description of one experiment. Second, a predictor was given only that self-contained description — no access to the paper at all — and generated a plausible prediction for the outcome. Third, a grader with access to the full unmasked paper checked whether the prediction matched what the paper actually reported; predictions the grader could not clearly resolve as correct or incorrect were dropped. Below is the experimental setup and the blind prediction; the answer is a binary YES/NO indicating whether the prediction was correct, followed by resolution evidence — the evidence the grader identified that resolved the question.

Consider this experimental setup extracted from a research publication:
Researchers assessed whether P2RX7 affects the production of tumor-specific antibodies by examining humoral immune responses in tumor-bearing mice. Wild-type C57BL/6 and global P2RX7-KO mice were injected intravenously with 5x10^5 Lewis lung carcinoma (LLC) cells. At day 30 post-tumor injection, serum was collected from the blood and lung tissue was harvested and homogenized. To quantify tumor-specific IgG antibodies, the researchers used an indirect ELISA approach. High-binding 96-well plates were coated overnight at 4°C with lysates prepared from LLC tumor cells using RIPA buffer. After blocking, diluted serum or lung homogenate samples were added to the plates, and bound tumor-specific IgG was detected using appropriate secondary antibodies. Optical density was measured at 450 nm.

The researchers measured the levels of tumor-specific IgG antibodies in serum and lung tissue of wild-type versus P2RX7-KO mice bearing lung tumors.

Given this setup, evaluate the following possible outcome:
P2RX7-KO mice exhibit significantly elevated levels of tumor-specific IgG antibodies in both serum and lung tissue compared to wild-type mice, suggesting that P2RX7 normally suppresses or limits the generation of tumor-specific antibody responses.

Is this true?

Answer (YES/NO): NO